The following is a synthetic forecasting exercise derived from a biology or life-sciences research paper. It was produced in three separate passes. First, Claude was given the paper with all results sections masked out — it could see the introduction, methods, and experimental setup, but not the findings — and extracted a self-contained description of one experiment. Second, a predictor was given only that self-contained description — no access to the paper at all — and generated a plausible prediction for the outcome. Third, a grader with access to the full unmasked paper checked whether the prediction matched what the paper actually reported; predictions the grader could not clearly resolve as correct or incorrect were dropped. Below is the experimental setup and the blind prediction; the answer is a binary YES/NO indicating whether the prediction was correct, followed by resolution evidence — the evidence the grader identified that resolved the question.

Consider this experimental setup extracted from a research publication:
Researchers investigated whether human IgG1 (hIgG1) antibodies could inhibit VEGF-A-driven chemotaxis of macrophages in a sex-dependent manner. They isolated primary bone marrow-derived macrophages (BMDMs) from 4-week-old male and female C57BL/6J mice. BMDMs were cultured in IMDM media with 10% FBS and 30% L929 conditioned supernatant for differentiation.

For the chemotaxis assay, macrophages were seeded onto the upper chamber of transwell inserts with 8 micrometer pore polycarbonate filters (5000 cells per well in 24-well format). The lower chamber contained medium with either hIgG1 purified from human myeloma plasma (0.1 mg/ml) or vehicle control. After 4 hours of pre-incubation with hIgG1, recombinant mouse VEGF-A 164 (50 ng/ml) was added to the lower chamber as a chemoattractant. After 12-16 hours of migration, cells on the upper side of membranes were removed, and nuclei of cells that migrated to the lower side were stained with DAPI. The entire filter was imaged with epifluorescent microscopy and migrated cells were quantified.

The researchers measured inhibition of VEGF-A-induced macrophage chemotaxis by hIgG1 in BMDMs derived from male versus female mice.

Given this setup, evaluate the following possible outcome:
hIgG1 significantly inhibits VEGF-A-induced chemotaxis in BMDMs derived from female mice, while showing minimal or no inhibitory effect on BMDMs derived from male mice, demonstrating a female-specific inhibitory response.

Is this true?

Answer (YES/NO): NO